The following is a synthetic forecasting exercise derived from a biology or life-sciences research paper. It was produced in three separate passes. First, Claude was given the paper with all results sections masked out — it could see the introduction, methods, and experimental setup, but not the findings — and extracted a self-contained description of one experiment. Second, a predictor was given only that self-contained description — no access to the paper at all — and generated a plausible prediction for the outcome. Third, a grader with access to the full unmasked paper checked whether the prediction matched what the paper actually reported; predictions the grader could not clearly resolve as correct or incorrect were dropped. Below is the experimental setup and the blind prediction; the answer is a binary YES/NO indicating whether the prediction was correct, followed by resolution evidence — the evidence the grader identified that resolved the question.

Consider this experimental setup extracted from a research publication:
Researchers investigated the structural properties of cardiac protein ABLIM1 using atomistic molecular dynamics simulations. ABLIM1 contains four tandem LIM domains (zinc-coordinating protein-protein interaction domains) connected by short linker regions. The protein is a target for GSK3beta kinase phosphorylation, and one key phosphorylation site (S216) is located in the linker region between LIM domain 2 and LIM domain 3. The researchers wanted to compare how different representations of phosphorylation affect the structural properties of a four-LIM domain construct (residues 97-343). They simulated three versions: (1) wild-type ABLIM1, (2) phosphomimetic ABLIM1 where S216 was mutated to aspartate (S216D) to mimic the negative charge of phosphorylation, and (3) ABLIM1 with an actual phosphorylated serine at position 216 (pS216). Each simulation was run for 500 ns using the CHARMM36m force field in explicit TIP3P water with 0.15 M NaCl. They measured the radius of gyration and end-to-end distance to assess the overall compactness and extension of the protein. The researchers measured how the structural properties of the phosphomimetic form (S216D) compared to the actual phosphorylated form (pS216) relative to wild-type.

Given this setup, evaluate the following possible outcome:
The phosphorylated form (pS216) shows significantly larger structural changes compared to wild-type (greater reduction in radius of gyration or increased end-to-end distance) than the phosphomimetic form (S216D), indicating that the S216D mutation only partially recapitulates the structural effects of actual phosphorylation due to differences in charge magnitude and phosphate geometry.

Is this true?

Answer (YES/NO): NO